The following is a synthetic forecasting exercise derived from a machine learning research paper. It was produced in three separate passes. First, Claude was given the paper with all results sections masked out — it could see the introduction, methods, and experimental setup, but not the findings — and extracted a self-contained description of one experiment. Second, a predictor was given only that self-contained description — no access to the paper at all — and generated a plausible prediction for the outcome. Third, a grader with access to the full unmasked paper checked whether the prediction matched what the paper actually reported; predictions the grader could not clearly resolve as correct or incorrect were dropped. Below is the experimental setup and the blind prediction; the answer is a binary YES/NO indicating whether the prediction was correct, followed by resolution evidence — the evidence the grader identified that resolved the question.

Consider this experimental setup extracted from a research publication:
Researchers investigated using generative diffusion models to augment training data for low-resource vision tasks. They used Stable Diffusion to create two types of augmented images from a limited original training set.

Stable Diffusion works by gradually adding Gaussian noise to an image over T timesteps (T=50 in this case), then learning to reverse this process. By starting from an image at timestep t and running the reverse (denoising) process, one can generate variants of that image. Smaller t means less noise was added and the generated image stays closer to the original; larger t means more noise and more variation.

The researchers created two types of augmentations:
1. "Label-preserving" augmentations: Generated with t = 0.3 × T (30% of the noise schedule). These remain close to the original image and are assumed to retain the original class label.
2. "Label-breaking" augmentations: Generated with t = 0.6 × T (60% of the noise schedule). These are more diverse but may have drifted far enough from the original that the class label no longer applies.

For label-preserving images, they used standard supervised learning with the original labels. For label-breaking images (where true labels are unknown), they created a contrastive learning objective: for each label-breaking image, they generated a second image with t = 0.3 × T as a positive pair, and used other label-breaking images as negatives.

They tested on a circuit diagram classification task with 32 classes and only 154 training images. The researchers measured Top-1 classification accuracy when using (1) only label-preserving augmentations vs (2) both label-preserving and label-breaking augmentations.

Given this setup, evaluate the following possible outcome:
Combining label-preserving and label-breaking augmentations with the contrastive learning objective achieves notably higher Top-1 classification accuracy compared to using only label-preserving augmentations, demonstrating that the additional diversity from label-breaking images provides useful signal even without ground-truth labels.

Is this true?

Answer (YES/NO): YES